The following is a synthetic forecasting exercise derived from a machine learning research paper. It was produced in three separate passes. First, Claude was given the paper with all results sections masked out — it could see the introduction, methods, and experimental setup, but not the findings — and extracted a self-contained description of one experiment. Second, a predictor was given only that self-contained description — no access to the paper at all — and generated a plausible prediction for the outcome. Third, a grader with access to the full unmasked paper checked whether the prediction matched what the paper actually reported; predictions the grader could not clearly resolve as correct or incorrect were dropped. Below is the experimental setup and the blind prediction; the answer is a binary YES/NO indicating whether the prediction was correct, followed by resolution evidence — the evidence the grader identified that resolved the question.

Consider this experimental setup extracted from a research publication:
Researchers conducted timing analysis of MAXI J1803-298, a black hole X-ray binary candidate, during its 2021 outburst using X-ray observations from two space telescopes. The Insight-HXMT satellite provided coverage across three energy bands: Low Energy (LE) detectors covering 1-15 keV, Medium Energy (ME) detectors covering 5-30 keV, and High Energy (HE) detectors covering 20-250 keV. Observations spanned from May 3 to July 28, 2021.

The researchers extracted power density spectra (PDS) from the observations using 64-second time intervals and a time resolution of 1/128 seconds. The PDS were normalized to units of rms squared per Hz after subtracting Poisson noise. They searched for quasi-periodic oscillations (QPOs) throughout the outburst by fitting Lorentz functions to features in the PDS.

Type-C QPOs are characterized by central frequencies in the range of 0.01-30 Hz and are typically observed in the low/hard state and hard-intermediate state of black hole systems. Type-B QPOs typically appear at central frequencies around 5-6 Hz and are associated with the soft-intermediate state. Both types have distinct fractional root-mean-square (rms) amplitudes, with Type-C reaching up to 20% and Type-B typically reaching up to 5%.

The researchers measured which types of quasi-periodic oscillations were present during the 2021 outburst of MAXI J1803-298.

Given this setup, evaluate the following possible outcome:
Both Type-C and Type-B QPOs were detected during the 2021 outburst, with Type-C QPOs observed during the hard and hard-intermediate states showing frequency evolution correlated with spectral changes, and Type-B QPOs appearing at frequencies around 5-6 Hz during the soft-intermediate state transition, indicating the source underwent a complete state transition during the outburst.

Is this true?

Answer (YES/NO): YES